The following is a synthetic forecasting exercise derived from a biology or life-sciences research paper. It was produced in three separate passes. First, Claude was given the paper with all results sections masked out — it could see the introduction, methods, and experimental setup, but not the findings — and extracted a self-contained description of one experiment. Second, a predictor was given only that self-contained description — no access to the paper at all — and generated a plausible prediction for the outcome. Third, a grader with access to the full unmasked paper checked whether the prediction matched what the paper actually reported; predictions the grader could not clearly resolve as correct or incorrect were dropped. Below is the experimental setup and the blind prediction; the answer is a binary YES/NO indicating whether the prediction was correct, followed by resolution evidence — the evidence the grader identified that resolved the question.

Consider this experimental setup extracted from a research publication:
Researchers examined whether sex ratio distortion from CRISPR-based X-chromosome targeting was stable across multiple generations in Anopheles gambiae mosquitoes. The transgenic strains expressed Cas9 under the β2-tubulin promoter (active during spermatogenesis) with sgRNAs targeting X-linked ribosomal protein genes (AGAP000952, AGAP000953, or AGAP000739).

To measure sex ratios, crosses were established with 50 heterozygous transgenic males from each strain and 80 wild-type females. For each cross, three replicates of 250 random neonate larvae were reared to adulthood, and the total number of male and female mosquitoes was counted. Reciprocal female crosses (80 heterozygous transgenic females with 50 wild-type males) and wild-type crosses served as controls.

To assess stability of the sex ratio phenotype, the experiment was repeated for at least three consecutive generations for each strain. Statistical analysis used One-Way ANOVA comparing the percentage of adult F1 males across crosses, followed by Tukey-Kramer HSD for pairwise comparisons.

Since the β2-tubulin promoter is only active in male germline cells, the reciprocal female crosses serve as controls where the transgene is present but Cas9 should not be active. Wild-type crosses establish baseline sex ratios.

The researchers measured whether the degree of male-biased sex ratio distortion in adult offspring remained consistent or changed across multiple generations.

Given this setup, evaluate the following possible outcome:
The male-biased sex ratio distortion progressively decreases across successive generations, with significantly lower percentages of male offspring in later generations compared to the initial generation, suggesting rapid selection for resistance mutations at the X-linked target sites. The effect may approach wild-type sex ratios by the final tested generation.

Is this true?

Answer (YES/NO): NO